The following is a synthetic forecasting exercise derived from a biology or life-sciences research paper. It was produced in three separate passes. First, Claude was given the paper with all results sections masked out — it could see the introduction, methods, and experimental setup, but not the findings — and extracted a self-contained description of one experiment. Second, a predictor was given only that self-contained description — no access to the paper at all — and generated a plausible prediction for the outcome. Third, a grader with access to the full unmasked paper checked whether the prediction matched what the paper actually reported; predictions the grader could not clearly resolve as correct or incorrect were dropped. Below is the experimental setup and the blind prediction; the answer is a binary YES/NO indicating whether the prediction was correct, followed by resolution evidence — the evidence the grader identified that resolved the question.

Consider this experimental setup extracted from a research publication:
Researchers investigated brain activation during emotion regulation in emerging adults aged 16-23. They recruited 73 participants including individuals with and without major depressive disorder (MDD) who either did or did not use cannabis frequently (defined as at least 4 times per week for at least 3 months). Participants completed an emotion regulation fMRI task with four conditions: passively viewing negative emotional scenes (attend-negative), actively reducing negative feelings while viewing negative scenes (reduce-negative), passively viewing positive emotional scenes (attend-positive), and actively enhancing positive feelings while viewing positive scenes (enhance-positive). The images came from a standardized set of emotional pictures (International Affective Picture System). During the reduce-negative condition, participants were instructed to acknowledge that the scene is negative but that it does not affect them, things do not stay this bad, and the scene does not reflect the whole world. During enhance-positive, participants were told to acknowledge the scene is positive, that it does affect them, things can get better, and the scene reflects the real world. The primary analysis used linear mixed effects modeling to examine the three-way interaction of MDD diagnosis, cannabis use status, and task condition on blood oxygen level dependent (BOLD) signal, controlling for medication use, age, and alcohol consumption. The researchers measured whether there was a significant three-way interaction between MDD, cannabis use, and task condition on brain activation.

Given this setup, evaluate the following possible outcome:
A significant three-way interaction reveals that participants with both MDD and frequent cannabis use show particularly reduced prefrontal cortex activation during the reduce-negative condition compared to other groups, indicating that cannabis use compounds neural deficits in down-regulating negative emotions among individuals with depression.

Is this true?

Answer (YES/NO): NO